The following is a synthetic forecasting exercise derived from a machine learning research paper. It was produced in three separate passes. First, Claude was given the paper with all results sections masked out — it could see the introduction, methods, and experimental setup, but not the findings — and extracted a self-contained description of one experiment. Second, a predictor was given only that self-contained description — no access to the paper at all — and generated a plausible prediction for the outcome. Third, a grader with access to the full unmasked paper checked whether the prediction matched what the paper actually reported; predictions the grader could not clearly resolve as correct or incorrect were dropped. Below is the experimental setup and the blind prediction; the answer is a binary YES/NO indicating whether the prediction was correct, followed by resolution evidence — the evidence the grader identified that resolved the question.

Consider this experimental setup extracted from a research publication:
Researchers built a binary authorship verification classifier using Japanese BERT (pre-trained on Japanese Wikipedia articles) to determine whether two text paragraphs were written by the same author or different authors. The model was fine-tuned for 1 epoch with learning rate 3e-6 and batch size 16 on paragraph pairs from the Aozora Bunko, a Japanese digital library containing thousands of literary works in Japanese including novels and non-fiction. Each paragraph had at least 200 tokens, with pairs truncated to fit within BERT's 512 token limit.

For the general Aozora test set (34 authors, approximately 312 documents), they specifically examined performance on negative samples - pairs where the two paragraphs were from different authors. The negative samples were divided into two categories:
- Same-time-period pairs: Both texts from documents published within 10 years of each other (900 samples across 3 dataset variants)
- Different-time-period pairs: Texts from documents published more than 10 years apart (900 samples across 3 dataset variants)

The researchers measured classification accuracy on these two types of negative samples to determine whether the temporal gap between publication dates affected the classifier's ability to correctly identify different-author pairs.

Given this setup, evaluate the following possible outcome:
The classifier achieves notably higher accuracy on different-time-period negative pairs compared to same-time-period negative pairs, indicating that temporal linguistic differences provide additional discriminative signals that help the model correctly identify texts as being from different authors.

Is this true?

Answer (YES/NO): YES